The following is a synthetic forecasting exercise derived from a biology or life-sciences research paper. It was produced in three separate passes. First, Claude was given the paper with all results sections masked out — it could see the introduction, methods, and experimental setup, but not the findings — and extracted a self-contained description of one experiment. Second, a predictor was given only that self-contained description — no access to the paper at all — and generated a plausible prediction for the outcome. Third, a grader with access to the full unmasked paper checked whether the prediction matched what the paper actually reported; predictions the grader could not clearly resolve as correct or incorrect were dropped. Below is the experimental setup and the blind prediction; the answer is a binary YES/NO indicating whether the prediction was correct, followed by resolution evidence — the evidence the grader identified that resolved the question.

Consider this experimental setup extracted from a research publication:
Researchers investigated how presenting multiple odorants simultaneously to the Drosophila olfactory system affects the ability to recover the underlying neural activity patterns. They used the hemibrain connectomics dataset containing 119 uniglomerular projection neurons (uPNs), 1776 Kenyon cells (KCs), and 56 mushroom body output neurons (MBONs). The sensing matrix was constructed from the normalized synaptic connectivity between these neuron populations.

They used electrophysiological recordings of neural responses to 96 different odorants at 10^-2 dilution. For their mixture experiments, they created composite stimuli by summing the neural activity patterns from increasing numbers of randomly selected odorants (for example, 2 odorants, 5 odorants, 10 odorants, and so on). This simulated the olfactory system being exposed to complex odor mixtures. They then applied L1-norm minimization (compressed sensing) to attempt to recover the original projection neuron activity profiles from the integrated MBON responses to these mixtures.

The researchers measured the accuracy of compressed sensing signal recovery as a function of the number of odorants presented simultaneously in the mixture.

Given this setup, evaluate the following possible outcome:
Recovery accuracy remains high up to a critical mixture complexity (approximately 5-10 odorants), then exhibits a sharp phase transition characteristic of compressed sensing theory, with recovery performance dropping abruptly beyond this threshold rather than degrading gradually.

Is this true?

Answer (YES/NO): NO